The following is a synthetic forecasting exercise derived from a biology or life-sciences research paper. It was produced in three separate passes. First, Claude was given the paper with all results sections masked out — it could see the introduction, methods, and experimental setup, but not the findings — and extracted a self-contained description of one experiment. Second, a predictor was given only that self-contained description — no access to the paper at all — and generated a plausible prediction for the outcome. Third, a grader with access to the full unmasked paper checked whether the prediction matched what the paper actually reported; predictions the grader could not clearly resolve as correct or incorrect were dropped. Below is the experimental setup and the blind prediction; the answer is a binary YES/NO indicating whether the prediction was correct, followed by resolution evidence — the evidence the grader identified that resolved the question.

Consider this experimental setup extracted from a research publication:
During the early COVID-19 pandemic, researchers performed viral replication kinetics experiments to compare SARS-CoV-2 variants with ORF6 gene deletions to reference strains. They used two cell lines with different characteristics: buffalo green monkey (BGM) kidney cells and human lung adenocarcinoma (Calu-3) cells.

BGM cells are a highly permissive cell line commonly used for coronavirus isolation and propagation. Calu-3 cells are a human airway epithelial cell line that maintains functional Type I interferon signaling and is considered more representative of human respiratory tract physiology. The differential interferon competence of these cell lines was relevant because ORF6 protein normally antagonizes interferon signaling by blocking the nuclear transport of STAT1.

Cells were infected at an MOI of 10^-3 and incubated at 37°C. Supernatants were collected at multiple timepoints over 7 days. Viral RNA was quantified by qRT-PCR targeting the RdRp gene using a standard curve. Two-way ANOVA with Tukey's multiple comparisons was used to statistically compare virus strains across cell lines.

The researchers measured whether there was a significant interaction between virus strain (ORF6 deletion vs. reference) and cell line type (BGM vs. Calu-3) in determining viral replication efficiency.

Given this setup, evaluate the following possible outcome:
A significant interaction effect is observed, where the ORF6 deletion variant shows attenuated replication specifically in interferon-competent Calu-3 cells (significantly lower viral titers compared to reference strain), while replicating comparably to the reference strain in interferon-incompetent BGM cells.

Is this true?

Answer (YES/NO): NO